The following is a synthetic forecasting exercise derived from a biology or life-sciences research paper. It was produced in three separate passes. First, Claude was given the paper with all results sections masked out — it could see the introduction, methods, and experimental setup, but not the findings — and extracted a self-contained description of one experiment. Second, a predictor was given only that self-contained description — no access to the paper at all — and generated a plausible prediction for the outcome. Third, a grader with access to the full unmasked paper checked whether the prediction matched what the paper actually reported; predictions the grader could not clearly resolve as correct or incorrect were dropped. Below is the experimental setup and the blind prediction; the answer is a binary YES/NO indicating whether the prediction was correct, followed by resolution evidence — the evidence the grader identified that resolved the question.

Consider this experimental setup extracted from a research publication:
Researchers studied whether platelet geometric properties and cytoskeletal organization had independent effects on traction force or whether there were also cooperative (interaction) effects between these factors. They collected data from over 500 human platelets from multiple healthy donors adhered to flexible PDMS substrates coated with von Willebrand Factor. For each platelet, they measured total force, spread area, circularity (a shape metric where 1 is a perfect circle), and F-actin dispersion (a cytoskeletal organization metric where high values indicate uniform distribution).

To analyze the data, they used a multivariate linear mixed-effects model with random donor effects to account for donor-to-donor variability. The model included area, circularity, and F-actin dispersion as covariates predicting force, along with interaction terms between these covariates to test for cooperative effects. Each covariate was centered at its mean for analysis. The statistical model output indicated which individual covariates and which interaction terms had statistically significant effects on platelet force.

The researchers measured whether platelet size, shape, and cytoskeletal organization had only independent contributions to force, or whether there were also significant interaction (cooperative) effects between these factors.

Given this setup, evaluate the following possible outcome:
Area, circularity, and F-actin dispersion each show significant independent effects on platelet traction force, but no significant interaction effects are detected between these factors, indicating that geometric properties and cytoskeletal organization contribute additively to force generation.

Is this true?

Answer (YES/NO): NO